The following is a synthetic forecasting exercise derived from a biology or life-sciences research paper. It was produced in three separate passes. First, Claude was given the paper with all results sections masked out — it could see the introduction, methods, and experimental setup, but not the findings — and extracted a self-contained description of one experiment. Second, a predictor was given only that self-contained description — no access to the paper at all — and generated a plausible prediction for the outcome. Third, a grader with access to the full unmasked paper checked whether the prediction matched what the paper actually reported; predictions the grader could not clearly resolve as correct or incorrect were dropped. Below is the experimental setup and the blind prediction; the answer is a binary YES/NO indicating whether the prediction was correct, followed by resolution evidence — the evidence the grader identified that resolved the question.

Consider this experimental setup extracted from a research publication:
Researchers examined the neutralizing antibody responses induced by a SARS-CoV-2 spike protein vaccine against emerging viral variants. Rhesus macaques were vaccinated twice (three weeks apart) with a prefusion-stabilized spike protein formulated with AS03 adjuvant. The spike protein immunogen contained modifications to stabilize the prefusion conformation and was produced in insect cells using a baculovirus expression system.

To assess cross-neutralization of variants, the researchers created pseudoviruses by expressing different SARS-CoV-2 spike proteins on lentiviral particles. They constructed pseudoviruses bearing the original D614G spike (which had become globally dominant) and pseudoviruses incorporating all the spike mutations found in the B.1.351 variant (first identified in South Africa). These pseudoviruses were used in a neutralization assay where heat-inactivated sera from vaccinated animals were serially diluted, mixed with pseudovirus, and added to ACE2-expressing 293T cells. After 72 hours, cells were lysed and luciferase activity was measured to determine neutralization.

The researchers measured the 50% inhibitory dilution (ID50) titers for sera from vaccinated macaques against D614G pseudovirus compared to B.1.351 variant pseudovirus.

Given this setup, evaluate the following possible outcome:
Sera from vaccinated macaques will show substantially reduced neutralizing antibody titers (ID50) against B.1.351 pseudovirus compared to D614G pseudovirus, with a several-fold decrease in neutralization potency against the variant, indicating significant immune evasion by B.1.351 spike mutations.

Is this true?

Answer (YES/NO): YES